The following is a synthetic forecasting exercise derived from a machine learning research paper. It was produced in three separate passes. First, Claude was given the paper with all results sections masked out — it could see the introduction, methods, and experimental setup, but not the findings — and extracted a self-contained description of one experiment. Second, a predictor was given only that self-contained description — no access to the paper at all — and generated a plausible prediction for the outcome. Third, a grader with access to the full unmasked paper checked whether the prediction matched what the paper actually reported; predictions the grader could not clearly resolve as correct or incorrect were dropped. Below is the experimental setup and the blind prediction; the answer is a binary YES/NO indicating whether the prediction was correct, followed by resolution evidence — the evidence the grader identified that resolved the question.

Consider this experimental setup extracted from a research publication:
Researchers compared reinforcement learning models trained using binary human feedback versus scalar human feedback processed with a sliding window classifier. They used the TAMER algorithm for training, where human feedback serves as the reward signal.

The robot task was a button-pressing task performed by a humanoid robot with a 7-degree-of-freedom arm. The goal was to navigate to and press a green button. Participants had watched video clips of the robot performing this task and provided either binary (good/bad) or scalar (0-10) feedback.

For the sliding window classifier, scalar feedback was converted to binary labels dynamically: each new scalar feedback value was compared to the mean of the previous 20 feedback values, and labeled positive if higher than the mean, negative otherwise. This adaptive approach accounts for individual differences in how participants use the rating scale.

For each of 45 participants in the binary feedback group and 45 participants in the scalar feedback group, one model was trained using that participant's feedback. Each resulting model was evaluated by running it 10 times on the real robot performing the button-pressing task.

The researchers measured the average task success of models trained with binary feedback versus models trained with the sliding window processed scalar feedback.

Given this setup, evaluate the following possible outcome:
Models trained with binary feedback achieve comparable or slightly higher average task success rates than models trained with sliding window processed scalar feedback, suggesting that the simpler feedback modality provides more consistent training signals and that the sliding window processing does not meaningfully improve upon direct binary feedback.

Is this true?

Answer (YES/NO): YES